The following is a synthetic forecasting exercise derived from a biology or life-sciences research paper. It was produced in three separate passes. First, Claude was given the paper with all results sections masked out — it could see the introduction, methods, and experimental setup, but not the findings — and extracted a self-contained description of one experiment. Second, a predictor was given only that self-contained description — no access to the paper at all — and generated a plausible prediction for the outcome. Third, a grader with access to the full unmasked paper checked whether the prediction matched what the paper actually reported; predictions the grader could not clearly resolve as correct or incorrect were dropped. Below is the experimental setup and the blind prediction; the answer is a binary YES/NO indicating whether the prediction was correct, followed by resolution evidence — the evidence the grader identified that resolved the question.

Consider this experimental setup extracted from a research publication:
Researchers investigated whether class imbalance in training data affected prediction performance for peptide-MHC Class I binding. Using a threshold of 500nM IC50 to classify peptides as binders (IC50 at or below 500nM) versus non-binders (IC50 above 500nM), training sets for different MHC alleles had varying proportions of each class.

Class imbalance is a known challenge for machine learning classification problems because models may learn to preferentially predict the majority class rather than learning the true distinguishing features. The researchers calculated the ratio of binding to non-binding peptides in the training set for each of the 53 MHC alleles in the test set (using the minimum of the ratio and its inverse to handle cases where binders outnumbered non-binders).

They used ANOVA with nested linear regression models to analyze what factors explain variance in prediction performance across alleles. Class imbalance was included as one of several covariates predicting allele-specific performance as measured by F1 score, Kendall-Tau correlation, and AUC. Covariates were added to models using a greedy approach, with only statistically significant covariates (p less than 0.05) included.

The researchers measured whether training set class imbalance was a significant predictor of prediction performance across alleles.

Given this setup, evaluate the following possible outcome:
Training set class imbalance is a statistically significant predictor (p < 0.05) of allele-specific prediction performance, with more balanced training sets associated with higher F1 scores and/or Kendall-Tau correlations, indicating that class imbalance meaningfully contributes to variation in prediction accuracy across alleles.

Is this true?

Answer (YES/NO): YES